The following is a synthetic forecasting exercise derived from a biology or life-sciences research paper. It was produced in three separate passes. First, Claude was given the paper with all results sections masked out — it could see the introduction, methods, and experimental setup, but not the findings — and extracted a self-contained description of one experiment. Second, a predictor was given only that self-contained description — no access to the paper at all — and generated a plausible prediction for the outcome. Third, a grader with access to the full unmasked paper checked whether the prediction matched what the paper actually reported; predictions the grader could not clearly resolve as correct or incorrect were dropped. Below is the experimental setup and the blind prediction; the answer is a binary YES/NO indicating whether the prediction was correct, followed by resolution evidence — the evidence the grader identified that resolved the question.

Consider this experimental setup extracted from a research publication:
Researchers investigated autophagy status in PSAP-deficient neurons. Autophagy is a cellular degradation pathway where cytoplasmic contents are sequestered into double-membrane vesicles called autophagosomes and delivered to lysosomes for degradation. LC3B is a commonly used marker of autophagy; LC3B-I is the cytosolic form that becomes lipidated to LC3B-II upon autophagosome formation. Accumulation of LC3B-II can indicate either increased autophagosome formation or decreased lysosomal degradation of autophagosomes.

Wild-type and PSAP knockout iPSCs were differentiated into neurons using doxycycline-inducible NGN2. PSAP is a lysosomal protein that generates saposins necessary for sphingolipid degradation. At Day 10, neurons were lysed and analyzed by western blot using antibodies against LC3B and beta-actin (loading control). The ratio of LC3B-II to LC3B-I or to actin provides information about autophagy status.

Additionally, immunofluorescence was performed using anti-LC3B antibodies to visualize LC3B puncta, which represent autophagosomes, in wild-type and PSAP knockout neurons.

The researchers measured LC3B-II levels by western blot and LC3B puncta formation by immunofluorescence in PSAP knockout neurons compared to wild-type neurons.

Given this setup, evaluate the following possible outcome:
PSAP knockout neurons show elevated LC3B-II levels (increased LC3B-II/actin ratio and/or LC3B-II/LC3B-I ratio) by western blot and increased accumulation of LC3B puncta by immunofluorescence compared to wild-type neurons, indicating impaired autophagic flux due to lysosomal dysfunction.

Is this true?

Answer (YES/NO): YES